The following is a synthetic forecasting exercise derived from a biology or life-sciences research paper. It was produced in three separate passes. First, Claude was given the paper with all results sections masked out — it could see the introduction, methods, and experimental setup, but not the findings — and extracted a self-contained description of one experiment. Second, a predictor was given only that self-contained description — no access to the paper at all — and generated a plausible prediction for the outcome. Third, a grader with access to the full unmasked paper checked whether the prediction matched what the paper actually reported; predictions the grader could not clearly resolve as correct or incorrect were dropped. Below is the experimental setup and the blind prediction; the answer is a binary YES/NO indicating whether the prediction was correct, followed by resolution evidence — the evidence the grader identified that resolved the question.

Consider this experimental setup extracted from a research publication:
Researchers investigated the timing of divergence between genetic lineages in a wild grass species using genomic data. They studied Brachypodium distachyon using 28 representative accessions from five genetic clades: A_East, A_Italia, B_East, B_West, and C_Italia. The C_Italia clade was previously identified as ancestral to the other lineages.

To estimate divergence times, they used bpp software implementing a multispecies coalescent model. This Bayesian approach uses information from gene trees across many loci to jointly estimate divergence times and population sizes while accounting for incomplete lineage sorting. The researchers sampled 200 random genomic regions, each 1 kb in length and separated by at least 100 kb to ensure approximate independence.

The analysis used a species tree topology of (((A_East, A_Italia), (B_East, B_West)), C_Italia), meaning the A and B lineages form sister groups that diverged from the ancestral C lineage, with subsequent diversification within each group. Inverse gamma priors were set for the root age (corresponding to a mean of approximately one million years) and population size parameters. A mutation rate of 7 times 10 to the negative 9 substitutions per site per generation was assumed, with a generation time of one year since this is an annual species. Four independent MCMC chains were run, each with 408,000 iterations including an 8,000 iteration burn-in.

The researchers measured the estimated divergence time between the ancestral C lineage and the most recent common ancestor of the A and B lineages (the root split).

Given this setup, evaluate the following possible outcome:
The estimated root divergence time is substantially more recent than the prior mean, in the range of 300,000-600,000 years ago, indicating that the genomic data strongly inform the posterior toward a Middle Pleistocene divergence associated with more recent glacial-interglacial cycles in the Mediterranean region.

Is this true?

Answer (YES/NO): NO